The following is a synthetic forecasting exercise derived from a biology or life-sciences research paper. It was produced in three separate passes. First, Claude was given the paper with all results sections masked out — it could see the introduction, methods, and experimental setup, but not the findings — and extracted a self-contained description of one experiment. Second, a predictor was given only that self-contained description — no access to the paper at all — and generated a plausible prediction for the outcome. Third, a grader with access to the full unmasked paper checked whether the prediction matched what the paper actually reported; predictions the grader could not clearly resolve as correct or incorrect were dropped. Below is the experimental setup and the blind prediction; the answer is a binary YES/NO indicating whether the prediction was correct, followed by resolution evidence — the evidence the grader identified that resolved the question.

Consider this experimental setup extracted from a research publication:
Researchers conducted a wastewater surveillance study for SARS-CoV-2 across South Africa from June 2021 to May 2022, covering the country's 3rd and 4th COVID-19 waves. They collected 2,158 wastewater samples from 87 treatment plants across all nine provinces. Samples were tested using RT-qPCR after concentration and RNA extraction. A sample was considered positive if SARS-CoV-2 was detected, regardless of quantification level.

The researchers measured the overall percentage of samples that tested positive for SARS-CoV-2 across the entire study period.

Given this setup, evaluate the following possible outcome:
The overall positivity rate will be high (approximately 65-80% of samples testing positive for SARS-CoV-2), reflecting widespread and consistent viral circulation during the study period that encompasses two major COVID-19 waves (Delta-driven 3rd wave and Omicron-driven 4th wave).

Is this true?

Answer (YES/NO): NO